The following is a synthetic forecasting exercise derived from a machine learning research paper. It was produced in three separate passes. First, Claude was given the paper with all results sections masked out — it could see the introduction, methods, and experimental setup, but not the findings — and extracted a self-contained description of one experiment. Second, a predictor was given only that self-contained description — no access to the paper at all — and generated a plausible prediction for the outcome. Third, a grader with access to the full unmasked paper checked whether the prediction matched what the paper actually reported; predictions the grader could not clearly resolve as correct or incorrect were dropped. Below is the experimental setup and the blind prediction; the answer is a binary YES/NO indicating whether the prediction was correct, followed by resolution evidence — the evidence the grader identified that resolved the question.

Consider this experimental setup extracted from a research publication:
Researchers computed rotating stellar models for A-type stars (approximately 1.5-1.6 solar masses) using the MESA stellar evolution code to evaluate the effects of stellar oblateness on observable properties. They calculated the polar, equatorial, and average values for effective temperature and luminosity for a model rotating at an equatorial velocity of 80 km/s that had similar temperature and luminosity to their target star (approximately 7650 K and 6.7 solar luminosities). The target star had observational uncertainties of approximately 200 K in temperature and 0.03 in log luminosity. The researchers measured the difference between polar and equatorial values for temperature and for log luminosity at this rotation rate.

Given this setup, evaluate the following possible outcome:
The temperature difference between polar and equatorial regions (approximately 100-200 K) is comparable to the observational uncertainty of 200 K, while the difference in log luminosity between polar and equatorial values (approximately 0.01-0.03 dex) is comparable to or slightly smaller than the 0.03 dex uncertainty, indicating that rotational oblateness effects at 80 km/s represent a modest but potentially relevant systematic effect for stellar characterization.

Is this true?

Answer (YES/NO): NO